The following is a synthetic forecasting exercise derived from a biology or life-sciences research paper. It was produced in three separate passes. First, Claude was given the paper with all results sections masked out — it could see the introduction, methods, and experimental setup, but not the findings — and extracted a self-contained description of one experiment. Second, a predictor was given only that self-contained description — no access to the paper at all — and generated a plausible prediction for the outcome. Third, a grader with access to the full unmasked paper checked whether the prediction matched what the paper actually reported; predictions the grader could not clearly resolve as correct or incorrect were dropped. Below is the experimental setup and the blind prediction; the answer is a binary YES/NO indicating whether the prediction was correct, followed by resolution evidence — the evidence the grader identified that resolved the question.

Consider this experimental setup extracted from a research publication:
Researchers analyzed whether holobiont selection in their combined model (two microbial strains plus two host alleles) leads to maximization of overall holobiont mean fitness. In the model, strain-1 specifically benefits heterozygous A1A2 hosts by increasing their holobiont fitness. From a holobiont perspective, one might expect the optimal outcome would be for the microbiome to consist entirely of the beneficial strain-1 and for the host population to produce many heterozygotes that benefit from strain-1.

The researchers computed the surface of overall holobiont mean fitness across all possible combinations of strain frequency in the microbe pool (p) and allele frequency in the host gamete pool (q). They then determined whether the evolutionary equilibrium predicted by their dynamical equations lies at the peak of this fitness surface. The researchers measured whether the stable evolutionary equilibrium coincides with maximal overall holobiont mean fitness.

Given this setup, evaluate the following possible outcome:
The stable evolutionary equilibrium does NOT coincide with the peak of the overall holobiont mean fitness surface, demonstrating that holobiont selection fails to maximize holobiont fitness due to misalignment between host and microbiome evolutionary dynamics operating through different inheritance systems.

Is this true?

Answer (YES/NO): YES